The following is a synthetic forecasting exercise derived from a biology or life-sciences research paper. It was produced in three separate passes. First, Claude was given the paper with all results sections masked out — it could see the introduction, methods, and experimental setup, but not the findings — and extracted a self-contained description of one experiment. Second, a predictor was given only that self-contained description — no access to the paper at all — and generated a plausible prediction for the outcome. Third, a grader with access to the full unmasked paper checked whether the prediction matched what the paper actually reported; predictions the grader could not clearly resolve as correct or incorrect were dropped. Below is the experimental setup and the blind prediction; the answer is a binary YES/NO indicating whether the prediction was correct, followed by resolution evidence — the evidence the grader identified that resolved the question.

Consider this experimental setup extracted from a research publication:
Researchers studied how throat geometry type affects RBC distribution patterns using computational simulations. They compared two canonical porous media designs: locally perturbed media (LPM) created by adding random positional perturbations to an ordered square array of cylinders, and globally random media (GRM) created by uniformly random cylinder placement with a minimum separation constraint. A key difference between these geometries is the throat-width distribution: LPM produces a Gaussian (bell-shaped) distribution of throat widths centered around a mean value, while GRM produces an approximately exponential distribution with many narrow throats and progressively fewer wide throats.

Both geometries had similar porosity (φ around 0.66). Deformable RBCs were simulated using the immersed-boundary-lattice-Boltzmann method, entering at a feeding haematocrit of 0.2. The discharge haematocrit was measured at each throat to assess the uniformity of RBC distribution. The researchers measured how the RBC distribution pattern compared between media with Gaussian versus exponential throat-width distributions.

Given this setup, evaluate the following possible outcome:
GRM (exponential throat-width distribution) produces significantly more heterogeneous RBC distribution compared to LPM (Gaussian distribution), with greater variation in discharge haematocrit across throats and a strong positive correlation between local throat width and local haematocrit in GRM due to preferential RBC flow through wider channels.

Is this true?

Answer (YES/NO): NO